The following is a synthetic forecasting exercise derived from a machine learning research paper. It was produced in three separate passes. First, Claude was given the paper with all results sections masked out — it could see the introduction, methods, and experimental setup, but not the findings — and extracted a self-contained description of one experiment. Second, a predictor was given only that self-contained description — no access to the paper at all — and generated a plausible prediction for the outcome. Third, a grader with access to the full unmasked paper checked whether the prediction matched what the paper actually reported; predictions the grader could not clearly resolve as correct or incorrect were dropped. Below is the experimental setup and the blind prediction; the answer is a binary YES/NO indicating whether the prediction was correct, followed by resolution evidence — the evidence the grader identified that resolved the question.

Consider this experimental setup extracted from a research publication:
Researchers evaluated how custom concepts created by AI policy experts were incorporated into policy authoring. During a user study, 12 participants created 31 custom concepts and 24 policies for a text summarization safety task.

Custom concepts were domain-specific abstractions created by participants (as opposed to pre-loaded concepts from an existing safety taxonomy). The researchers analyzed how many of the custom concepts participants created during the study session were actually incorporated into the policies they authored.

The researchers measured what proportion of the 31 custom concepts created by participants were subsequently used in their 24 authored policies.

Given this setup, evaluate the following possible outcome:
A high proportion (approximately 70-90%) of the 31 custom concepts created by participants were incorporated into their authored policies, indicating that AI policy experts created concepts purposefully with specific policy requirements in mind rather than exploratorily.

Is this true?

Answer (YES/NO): NO